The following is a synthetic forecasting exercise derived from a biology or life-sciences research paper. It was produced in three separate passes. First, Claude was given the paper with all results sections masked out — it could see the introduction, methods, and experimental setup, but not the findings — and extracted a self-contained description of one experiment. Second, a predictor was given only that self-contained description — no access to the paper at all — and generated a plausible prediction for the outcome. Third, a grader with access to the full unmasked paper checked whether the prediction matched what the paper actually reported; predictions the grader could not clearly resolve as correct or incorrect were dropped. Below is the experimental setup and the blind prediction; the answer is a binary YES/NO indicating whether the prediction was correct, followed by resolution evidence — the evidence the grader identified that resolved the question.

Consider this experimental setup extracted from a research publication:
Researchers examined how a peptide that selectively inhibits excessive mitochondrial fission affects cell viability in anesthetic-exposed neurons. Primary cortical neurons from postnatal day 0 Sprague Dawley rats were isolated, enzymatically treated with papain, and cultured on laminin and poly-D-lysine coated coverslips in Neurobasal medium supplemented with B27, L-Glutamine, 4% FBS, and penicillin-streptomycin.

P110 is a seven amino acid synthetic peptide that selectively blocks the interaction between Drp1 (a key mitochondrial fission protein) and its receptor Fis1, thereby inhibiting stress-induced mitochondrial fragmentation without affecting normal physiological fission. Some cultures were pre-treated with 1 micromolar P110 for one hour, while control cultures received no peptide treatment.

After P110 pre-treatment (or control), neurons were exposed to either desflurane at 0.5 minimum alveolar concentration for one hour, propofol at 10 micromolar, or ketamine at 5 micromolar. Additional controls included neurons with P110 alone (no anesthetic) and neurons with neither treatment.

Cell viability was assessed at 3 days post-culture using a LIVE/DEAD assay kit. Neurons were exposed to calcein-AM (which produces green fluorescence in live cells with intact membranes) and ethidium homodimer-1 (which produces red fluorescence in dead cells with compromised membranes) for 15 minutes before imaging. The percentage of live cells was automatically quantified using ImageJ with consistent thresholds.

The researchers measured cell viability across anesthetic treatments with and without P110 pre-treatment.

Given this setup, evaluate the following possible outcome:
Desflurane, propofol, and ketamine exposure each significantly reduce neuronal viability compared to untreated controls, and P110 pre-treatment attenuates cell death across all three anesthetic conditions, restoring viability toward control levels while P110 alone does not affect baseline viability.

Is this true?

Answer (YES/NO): YES